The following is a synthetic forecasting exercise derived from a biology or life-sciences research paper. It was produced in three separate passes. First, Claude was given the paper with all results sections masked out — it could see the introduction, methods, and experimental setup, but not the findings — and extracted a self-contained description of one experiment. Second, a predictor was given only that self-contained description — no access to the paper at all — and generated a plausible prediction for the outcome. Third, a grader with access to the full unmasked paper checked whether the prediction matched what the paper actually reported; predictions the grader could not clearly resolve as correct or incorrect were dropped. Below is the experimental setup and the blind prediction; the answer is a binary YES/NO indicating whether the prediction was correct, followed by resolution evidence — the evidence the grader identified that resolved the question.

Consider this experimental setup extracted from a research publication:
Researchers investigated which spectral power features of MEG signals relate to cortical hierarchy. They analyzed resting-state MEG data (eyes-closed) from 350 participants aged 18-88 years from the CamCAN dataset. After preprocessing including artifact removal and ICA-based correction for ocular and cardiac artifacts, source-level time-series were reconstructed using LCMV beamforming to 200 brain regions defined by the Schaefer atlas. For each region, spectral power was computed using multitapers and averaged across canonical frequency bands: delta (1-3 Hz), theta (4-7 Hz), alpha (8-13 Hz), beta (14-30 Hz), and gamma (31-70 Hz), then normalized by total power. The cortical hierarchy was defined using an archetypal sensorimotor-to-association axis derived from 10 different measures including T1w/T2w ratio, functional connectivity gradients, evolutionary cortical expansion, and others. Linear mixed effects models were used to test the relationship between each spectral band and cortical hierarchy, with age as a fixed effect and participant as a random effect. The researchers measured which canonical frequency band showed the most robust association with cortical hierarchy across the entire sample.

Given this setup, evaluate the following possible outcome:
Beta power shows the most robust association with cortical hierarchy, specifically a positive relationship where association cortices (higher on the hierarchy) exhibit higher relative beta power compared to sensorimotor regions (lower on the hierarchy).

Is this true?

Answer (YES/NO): NO